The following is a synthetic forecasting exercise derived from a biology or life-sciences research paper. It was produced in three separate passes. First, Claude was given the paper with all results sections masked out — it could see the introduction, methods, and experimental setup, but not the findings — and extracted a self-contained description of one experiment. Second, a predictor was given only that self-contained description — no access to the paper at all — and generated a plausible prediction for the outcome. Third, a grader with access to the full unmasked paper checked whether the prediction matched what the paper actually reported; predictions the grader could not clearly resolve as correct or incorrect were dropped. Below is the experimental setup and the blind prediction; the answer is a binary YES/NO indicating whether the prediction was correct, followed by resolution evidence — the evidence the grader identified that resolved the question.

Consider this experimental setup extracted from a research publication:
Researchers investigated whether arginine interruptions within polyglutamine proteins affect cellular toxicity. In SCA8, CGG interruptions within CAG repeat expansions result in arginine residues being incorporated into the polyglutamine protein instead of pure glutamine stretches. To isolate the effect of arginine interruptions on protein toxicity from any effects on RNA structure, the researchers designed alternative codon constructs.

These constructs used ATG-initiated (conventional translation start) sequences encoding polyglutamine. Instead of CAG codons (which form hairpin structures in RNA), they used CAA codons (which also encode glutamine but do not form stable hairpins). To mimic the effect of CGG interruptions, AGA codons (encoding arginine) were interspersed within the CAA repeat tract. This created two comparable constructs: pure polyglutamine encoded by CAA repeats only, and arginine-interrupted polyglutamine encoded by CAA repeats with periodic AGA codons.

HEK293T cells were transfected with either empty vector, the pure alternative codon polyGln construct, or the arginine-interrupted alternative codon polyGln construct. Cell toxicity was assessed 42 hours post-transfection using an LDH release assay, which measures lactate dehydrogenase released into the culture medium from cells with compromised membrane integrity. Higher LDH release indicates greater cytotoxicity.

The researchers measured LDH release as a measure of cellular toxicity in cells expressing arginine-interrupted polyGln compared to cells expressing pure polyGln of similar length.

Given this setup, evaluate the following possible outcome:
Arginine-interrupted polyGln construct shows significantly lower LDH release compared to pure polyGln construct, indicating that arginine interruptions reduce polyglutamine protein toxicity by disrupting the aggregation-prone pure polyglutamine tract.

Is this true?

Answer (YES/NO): NO